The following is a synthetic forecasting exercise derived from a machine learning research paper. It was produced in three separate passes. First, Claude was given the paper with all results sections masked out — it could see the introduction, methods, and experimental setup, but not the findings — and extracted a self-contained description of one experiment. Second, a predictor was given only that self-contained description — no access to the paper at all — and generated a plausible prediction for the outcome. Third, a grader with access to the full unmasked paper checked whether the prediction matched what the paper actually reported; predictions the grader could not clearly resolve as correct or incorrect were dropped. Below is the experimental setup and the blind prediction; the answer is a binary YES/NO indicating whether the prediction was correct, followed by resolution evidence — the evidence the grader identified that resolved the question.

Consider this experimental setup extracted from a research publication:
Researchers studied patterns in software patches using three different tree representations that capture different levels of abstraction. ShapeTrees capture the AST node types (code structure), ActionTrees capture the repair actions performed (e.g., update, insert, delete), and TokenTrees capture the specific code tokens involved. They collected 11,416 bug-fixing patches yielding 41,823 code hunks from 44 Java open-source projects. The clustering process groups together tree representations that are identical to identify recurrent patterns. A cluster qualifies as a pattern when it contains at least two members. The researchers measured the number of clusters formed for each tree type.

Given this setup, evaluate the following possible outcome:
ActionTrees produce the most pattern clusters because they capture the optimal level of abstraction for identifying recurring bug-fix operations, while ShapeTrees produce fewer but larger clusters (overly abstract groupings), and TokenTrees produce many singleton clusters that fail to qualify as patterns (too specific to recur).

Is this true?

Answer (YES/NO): NO